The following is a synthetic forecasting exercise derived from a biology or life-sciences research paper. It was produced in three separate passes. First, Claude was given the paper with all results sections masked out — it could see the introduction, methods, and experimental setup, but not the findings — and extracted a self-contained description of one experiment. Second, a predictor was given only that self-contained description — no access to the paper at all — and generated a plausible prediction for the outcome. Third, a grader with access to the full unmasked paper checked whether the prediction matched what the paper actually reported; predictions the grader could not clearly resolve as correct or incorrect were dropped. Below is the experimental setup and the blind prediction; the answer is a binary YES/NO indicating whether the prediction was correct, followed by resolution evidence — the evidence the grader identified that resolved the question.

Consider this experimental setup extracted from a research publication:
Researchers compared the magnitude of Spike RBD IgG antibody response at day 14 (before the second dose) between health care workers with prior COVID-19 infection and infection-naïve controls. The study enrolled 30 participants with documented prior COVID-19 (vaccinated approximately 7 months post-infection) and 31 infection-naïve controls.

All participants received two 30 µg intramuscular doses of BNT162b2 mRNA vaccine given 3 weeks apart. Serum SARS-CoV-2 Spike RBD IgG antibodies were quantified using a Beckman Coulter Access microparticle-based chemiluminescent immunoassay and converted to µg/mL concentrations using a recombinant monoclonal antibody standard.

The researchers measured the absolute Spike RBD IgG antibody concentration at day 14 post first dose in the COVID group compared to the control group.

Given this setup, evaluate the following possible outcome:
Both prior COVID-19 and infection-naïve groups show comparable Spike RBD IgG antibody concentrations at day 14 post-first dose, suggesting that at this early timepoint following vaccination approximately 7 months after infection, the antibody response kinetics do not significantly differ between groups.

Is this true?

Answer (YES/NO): NO